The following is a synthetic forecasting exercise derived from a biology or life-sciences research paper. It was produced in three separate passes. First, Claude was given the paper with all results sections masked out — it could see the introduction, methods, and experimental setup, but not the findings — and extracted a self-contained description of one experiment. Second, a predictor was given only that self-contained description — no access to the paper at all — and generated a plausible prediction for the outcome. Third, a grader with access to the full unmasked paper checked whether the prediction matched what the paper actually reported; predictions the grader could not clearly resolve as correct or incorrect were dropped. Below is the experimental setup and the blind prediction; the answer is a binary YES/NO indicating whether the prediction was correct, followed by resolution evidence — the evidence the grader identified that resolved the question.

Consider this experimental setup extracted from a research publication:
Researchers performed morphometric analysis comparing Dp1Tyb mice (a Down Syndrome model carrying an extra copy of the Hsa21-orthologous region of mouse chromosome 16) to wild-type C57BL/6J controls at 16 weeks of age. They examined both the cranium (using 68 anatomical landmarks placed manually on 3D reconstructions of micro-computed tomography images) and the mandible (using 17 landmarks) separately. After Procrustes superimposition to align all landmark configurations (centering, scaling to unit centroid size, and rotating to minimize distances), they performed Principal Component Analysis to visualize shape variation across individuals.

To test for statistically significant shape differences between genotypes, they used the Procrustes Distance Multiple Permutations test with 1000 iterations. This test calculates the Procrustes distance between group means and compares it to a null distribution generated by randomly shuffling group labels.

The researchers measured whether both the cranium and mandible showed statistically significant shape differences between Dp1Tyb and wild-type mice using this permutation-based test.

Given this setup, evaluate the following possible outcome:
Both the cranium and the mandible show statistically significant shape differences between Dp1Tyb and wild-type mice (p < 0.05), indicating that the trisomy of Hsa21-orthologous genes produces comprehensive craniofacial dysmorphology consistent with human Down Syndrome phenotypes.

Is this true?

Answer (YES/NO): YES